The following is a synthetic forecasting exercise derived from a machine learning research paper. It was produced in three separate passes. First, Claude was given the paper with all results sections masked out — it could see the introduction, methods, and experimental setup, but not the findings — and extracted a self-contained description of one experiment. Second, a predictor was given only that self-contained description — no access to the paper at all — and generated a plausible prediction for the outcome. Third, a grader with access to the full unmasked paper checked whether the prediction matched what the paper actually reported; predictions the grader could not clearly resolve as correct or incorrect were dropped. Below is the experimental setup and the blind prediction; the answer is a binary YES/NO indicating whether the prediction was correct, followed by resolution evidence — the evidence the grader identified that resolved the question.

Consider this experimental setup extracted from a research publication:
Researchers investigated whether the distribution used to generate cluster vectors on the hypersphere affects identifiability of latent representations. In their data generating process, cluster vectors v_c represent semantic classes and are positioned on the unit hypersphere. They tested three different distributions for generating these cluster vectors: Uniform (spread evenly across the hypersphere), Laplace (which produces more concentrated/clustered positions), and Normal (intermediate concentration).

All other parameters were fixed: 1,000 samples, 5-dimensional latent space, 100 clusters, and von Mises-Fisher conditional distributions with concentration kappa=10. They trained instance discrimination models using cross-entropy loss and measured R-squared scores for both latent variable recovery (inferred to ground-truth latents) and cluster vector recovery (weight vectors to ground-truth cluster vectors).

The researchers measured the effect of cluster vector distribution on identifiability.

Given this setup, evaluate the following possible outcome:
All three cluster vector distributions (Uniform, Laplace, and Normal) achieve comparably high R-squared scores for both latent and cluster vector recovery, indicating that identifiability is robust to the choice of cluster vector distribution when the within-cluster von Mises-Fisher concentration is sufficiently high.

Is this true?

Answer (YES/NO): YES